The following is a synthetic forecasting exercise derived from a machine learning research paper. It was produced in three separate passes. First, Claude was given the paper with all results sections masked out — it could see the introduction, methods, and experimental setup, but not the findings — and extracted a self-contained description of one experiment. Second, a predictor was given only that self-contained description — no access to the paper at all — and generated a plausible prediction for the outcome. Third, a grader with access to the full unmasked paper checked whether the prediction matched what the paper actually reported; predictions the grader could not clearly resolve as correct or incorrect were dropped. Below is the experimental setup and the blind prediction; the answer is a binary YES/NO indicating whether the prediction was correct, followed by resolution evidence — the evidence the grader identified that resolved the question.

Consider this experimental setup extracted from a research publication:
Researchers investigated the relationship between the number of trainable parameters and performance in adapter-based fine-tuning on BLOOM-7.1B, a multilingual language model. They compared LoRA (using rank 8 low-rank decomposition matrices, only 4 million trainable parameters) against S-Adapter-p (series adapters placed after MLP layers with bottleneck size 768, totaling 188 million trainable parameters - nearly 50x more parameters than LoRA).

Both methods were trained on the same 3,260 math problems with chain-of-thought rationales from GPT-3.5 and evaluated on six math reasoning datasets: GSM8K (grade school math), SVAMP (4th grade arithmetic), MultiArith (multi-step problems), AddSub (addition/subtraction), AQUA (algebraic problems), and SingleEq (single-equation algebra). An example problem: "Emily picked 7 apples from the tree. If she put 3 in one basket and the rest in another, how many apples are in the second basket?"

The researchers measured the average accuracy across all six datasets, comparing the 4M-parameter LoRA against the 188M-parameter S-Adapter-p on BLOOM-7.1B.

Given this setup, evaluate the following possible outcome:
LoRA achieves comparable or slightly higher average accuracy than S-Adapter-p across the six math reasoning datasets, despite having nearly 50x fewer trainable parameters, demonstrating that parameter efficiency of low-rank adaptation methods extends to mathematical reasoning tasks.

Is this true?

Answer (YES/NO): NO